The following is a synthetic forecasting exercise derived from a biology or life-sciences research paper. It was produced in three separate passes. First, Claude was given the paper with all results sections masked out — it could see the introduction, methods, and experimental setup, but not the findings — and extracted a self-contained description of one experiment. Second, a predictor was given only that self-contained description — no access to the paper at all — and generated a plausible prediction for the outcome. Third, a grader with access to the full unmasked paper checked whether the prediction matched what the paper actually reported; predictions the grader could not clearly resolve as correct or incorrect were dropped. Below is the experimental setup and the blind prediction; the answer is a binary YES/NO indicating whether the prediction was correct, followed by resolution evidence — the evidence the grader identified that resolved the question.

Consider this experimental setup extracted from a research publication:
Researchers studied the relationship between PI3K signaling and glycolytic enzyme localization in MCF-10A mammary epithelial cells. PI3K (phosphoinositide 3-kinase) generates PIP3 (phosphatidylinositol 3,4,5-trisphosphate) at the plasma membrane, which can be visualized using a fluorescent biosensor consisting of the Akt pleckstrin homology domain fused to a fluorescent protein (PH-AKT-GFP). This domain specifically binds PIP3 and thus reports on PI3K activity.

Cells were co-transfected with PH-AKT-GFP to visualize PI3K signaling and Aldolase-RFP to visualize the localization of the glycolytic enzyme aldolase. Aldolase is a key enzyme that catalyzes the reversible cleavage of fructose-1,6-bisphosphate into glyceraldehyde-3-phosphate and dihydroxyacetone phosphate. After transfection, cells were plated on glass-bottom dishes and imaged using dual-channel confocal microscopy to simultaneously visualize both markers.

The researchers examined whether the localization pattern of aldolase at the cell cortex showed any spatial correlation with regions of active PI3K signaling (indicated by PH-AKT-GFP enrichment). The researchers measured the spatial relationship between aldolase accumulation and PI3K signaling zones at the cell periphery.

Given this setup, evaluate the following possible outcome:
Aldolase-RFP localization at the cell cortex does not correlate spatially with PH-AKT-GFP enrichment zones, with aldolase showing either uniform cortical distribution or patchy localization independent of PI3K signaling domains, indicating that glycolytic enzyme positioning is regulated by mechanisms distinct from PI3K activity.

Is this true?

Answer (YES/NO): YES